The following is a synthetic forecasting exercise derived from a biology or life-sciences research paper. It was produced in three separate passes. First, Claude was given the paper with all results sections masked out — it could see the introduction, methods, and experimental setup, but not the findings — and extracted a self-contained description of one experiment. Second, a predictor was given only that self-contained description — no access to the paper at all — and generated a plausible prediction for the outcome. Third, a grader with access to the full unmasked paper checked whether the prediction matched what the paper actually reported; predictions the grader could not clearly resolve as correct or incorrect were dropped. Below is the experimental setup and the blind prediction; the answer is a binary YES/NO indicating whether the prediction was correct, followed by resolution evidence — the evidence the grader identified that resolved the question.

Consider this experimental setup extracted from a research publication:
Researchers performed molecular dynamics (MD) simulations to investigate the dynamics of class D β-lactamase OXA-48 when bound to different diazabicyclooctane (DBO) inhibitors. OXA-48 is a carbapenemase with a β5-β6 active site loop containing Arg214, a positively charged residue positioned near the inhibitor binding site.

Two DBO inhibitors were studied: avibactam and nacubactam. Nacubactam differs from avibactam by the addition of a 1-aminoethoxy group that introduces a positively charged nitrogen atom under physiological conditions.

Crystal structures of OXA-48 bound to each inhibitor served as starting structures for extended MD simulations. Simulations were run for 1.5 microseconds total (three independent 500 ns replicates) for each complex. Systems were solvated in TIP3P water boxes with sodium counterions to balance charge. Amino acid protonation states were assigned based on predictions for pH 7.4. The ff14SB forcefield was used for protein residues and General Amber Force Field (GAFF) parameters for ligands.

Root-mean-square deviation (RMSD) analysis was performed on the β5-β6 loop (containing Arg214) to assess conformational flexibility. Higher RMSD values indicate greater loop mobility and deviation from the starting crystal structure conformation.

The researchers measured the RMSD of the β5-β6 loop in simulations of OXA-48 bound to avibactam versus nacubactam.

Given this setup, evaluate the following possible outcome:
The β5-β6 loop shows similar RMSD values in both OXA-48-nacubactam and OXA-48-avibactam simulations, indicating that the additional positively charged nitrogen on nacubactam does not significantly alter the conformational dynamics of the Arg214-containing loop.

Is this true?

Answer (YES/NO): NO